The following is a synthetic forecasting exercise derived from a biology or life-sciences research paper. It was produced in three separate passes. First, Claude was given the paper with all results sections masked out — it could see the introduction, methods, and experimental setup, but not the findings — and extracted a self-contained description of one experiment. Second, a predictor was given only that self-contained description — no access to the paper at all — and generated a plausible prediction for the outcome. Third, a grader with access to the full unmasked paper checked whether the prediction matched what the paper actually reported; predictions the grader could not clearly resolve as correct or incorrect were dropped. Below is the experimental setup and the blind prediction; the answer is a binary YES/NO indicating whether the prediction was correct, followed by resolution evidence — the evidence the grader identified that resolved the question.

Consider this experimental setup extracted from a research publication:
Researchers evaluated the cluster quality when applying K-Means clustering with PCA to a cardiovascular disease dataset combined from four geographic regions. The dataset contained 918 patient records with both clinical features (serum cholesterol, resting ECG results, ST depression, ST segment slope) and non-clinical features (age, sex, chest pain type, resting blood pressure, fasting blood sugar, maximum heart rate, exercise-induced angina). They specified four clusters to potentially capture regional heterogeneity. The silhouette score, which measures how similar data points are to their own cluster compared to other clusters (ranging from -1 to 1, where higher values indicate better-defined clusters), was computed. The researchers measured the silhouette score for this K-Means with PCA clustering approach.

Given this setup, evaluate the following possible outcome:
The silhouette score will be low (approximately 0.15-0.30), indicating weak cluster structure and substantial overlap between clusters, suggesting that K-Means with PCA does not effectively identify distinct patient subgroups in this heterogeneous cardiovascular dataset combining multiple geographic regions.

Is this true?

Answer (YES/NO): YES